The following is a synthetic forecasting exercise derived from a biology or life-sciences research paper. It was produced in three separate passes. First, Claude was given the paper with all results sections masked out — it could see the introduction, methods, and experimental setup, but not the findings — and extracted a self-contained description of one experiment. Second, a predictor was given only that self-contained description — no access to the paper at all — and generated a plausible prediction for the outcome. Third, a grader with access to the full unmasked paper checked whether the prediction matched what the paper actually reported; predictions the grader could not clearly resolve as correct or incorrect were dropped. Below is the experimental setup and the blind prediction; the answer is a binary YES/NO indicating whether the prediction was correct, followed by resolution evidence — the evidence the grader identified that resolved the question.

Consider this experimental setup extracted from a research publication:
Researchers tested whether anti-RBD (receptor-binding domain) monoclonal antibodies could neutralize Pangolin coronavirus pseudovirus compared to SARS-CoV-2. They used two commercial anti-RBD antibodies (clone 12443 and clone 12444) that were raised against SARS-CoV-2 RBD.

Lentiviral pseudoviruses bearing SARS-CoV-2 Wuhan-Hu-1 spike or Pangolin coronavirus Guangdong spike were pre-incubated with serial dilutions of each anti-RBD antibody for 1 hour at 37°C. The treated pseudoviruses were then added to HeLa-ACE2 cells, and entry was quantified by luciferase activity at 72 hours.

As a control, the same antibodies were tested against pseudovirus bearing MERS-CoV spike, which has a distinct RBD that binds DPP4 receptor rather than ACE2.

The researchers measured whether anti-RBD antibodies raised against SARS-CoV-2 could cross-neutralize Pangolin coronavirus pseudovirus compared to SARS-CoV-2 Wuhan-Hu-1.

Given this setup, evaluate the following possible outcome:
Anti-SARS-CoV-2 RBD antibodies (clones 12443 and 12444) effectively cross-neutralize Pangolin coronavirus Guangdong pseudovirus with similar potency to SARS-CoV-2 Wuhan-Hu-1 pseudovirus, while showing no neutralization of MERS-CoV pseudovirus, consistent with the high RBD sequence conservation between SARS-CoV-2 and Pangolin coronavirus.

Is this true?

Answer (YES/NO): NO